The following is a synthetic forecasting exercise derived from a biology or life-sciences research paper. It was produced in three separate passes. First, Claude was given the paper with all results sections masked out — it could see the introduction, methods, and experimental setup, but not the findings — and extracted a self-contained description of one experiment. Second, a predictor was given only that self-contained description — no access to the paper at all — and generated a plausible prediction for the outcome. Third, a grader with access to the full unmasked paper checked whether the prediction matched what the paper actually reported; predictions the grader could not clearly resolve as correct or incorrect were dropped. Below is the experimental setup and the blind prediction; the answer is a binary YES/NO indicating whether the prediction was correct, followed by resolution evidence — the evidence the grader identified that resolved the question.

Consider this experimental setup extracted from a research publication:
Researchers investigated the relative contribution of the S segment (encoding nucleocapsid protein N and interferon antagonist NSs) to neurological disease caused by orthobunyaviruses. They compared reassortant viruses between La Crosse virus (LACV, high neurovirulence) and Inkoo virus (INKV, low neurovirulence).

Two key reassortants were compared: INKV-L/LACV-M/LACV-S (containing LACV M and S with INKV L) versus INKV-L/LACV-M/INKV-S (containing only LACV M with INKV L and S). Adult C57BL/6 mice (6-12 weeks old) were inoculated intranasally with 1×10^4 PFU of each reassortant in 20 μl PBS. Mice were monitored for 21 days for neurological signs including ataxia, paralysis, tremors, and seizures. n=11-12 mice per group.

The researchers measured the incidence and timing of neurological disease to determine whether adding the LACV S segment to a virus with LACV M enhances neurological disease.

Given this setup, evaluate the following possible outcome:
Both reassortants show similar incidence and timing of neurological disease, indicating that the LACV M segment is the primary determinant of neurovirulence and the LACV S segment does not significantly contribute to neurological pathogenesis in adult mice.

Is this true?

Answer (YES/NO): NO